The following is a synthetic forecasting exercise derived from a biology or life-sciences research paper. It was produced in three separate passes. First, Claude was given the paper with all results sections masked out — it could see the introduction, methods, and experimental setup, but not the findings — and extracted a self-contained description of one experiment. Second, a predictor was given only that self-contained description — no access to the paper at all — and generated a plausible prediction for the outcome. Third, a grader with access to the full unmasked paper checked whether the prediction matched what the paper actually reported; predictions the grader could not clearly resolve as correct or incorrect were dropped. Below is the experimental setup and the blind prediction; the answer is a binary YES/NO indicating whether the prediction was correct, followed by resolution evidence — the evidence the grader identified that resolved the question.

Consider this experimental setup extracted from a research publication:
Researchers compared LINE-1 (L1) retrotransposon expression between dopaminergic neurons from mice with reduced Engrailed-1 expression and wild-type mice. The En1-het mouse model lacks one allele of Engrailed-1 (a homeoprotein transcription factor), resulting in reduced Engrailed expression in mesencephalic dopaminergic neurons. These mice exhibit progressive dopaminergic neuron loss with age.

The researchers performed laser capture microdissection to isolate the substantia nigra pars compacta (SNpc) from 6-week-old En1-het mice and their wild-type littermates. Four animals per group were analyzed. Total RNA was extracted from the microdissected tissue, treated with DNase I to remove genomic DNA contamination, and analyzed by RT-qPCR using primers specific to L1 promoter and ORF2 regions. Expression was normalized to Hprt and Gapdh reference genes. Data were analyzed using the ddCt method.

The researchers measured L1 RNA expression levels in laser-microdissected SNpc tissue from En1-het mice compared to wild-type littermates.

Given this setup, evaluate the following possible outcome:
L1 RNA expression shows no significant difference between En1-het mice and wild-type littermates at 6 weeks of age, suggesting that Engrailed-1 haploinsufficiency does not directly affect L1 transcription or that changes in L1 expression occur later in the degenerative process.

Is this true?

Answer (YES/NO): NO